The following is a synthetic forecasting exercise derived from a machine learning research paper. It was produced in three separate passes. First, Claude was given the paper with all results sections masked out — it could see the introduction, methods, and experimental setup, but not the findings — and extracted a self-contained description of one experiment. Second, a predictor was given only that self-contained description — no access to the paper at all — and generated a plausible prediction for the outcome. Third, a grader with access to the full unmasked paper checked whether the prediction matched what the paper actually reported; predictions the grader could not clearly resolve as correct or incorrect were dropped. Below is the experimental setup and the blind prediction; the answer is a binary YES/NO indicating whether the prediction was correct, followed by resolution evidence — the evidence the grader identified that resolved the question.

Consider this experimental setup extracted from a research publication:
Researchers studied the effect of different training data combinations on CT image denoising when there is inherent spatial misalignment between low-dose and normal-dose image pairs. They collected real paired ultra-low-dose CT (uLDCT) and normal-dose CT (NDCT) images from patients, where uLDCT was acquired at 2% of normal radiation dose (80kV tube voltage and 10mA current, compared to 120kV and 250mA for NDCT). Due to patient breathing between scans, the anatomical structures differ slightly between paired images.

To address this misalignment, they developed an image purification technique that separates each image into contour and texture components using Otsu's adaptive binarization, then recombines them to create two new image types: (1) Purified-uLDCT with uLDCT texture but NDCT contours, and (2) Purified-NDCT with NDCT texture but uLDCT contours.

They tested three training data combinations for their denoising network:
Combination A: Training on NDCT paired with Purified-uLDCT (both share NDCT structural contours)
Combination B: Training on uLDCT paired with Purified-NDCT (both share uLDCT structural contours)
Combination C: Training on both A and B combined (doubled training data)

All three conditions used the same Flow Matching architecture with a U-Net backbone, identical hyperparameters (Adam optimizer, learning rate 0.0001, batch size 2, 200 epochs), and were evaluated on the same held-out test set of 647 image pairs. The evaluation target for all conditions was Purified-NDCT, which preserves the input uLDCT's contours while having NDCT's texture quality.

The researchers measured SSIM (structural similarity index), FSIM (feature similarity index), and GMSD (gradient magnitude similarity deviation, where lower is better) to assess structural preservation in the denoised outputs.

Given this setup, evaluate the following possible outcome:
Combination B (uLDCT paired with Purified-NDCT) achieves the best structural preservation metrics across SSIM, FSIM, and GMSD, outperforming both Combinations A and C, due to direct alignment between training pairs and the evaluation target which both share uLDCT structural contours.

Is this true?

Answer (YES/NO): NO